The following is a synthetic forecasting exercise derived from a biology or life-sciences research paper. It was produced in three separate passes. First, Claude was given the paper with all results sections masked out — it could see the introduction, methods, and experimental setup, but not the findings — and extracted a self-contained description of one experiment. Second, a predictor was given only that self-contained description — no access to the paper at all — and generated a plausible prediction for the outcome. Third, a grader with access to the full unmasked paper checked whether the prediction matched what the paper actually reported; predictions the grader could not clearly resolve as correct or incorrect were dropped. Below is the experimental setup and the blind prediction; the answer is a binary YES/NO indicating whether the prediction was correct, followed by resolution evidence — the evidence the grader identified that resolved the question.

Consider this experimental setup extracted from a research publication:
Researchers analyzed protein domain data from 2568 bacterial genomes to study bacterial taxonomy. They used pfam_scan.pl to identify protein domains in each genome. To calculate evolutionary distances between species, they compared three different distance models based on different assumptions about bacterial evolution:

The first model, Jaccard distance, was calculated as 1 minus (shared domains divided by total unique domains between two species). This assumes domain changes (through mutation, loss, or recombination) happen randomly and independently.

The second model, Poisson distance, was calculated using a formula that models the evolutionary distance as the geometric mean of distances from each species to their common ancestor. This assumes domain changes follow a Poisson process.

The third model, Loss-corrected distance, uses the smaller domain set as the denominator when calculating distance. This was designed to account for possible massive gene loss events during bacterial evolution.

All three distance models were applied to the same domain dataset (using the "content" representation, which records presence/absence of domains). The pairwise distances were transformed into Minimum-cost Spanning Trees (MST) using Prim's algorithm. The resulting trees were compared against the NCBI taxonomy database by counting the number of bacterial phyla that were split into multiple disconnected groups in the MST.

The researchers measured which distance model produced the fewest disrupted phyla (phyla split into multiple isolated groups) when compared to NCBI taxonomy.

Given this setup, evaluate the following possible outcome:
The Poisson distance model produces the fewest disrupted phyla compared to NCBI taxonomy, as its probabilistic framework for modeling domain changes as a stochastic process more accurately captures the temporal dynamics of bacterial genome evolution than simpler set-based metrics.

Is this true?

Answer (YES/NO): NO